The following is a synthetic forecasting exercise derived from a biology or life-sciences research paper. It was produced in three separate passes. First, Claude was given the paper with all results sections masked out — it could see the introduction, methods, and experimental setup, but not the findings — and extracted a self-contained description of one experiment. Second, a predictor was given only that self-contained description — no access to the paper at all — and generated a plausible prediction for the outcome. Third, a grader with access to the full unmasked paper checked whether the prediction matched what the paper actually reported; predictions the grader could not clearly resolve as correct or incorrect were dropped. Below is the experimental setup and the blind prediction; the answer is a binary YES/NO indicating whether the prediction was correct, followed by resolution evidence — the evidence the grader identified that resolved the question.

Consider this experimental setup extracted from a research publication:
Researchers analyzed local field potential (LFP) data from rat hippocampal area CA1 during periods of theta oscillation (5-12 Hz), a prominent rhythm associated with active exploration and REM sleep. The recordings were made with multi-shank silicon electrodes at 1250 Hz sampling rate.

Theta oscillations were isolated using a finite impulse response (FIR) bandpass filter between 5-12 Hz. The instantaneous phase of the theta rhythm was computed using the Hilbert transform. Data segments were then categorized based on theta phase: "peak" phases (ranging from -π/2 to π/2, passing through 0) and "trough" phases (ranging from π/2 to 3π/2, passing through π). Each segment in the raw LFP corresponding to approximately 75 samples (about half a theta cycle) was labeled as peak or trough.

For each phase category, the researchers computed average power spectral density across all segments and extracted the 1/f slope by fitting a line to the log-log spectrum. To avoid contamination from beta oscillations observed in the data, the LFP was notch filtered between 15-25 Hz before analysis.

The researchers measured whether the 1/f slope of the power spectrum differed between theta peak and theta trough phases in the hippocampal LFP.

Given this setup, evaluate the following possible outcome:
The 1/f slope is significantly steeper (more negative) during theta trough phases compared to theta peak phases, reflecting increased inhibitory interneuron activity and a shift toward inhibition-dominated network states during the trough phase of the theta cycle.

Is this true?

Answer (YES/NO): NO